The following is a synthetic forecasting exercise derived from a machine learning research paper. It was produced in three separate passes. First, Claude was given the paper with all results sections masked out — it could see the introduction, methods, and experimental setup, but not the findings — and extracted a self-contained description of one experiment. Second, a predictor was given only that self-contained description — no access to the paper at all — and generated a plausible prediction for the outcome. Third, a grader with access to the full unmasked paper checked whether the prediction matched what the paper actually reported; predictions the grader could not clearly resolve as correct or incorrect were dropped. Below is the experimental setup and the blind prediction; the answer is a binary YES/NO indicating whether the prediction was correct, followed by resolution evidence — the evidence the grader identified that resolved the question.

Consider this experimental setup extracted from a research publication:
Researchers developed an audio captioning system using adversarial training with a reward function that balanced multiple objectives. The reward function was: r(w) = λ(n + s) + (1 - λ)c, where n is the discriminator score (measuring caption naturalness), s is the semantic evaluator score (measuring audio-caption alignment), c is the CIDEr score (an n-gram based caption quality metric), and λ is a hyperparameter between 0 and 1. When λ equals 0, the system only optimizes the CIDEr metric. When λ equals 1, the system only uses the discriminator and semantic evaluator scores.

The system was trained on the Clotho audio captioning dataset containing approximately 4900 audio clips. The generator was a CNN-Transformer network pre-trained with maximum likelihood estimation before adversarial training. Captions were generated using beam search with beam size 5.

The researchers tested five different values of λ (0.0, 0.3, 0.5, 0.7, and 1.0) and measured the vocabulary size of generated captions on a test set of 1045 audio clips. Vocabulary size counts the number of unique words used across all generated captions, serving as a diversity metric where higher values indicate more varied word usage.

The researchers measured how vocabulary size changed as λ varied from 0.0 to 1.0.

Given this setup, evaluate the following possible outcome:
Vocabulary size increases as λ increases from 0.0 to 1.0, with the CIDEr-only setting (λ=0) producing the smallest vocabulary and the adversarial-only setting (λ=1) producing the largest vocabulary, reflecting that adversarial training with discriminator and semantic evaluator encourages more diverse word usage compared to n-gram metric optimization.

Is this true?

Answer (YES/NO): YES